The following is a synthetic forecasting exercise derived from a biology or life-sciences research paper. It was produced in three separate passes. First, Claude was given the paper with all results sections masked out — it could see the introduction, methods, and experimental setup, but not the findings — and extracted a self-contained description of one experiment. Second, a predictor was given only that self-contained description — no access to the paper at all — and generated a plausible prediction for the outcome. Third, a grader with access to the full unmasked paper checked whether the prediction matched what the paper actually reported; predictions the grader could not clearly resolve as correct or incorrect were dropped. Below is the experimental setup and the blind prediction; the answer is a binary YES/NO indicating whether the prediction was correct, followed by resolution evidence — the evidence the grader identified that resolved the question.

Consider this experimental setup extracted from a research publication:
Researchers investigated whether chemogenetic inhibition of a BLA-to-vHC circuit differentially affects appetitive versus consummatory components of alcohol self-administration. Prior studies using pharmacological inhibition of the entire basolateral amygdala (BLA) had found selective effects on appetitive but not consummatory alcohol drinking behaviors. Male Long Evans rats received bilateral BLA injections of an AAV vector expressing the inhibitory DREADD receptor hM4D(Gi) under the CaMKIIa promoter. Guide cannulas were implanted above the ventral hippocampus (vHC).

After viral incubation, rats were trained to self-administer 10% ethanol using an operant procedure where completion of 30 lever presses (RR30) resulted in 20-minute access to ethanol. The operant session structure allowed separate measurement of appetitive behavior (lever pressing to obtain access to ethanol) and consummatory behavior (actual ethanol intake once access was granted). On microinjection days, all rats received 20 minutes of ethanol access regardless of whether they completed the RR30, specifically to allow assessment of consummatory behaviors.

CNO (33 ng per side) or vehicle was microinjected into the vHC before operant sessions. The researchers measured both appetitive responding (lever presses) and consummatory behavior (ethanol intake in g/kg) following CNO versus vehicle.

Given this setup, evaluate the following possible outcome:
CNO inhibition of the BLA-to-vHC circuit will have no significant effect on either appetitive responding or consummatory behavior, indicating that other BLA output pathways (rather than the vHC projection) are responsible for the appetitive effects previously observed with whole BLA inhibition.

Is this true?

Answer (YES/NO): NO